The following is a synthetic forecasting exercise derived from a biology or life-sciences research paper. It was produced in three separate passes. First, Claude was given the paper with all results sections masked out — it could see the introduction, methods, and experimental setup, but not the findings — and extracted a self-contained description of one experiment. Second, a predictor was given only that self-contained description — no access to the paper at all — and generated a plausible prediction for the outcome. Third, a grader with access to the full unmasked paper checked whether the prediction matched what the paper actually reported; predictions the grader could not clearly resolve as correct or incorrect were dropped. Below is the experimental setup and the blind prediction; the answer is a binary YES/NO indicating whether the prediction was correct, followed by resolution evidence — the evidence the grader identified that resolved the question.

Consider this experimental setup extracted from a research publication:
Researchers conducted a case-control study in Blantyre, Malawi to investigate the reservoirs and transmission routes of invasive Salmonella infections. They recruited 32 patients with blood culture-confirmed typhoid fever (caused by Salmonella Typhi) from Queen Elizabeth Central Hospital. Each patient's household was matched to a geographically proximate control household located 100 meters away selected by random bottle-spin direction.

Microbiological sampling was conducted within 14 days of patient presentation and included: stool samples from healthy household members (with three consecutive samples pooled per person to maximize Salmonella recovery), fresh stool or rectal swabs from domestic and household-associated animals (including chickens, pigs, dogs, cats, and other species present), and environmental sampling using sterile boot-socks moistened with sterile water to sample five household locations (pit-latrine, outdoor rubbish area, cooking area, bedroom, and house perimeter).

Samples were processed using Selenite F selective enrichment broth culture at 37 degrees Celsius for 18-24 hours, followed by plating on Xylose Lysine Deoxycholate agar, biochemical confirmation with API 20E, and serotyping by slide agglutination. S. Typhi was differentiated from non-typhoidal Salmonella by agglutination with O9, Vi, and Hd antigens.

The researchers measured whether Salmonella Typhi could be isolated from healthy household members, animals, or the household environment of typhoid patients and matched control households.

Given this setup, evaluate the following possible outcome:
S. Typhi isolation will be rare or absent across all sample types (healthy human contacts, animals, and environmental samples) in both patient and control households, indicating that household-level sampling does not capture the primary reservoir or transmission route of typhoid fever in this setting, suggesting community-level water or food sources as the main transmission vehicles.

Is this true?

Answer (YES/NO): YES